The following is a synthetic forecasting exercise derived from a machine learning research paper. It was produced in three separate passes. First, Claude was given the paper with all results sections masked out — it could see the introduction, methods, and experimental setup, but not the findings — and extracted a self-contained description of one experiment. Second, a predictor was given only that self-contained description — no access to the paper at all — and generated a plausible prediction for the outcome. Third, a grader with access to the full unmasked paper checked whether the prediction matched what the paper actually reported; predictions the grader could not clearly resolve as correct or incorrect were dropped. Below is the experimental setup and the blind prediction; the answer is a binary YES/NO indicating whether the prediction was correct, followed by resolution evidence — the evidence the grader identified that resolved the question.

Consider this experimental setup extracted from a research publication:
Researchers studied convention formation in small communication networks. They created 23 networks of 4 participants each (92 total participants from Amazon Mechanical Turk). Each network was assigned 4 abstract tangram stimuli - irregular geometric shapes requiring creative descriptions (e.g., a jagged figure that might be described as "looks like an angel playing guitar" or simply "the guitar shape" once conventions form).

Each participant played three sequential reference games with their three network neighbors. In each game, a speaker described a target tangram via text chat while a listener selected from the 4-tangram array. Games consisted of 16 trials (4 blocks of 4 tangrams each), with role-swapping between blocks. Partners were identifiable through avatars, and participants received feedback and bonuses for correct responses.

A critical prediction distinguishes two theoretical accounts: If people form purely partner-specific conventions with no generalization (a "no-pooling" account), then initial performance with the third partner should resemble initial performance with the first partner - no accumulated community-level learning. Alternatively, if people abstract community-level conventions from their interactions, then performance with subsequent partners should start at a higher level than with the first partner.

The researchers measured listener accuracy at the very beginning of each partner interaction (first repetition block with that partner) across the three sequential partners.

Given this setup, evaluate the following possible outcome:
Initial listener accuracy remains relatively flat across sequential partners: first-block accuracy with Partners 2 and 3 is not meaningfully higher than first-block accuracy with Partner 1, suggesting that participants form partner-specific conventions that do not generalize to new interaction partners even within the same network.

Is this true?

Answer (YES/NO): NO